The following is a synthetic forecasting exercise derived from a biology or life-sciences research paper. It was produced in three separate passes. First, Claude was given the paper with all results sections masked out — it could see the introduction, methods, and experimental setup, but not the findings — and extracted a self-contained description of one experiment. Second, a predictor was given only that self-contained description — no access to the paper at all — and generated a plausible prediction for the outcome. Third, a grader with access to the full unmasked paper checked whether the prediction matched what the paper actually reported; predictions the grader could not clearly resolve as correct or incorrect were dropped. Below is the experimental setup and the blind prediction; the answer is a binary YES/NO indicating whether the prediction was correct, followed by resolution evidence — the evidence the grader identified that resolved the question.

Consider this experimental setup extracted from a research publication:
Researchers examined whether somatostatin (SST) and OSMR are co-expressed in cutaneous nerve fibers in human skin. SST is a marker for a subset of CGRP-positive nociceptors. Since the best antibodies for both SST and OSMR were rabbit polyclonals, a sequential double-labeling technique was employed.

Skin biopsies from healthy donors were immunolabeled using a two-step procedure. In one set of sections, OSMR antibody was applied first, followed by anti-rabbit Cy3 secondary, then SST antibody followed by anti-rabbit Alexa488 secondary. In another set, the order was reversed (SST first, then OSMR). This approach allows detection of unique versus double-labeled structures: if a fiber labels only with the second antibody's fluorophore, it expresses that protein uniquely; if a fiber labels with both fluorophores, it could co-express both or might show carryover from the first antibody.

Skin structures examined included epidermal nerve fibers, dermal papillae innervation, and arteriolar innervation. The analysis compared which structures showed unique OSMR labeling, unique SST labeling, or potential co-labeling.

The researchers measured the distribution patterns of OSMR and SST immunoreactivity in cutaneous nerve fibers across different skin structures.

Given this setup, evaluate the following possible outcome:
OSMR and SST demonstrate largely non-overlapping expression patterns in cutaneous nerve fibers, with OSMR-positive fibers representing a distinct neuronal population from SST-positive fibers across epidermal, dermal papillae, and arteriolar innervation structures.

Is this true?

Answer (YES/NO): NO